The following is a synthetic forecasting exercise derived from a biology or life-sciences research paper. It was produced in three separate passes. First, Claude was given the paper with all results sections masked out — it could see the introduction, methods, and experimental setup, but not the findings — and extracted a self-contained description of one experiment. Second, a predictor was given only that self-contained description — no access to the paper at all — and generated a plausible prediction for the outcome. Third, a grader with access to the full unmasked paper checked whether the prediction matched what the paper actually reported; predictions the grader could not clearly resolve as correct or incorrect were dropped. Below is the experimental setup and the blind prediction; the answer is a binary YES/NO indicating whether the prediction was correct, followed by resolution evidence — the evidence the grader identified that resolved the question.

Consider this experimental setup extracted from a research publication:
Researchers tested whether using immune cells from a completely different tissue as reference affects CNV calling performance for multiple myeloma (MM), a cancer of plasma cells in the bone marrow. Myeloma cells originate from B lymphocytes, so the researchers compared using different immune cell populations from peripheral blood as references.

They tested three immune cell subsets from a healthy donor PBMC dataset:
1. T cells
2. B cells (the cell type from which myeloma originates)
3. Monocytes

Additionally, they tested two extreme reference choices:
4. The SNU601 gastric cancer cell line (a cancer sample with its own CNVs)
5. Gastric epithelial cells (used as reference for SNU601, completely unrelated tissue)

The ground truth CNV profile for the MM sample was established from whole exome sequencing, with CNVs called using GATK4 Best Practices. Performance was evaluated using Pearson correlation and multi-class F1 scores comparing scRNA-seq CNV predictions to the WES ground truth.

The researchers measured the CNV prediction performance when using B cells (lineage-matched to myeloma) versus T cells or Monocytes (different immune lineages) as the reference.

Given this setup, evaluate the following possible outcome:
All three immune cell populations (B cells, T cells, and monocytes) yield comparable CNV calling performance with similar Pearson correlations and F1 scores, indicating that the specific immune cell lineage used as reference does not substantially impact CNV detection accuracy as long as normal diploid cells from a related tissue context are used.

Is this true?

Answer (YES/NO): YES